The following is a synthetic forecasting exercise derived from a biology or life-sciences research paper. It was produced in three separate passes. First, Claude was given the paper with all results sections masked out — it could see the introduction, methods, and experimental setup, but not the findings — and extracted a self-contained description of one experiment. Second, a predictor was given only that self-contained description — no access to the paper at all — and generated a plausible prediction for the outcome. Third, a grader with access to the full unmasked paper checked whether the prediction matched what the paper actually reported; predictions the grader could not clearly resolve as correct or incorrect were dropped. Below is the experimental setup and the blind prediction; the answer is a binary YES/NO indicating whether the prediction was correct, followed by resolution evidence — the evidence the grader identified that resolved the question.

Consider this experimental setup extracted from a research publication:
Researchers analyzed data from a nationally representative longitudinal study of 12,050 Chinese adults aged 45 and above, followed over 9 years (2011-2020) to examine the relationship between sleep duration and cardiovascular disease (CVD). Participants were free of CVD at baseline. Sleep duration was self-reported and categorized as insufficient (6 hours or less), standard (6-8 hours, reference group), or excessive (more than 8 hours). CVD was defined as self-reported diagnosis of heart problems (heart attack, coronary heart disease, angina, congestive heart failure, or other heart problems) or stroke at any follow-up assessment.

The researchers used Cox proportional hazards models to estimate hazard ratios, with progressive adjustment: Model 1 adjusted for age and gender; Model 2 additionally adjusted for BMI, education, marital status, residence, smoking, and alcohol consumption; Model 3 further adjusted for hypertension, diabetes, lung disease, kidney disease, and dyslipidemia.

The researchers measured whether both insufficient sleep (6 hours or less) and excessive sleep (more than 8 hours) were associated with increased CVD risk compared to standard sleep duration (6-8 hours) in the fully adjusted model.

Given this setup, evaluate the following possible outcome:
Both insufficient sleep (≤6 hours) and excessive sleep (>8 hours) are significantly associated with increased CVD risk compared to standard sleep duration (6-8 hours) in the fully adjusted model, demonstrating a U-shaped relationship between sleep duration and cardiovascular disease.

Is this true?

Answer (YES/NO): NO